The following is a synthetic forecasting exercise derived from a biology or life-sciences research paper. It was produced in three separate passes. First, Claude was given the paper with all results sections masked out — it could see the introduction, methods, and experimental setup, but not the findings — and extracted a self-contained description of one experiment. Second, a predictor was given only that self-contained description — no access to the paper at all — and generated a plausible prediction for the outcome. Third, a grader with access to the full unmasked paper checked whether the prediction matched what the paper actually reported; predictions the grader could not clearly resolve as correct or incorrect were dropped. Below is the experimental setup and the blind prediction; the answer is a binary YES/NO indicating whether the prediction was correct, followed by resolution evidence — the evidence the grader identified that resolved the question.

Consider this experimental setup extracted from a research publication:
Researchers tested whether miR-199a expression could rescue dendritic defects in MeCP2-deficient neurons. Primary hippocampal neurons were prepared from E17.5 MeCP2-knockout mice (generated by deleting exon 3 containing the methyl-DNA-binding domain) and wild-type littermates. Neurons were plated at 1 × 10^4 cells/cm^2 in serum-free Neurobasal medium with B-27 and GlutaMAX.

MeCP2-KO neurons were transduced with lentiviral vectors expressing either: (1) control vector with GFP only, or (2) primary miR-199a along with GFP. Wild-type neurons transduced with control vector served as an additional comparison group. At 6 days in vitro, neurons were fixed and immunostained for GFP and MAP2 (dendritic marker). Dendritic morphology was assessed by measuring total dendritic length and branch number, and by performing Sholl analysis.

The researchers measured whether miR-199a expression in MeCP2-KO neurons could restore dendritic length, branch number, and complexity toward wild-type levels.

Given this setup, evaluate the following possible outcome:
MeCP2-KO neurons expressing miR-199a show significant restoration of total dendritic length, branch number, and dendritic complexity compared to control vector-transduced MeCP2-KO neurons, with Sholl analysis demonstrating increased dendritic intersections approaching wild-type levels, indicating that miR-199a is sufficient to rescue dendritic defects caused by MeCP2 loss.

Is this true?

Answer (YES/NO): YES